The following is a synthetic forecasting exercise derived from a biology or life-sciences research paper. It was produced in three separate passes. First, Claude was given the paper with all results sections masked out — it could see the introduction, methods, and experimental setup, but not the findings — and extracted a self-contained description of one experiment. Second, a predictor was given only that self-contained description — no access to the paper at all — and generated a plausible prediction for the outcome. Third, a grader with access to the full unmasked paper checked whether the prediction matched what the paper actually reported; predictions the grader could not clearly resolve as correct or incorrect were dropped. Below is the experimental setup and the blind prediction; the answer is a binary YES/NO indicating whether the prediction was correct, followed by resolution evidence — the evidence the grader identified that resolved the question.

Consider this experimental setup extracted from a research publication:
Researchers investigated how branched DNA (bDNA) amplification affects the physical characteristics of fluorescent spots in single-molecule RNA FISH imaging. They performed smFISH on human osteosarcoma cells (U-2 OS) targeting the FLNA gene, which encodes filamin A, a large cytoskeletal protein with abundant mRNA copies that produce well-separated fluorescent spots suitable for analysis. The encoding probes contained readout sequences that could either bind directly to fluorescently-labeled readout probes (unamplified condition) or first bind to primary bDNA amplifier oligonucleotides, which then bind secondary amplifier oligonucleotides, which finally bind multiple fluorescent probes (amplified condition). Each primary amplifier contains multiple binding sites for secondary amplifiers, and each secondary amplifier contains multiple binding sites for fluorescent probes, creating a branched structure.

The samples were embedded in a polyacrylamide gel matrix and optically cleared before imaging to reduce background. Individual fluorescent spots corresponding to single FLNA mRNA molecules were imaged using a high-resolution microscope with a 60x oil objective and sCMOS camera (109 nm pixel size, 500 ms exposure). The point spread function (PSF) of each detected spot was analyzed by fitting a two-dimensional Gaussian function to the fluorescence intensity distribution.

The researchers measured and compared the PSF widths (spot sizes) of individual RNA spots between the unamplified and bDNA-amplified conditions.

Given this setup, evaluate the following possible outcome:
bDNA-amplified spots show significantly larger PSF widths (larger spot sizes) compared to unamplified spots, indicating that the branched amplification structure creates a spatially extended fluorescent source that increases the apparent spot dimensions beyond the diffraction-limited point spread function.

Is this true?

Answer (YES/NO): NO